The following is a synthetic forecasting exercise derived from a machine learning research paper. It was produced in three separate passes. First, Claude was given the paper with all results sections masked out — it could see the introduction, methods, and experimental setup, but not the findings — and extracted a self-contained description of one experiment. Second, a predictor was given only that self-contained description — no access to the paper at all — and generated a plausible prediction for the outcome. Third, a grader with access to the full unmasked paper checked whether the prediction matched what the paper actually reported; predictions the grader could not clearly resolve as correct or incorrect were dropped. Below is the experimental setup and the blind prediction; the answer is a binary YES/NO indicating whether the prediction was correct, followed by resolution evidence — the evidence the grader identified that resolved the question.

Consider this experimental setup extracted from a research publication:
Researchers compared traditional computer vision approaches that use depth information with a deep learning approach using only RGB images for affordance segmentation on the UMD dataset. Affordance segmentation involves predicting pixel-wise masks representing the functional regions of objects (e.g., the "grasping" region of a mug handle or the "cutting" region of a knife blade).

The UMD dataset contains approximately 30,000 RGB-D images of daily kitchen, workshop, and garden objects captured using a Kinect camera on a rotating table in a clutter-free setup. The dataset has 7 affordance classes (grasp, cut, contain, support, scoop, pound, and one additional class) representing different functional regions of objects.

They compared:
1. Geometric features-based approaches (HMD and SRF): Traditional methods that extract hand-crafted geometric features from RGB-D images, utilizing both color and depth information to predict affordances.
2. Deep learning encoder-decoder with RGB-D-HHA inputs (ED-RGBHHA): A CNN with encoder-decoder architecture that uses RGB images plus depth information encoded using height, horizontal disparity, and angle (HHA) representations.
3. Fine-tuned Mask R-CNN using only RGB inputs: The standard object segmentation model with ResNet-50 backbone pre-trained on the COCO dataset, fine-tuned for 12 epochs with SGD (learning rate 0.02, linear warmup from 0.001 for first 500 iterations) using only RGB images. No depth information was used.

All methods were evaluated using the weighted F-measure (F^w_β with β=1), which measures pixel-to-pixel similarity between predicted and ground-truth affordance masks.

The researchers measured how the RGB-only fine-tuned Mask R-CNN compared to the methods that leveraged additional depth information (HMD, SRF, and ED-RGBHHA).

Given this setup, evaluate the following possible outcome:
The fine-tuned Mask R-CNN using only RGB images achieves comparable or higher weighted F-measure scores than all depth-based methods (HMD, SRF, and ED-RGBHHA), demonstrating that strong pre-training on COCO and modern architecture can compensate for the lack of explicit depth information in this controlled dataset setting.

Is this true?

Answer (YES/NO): YES